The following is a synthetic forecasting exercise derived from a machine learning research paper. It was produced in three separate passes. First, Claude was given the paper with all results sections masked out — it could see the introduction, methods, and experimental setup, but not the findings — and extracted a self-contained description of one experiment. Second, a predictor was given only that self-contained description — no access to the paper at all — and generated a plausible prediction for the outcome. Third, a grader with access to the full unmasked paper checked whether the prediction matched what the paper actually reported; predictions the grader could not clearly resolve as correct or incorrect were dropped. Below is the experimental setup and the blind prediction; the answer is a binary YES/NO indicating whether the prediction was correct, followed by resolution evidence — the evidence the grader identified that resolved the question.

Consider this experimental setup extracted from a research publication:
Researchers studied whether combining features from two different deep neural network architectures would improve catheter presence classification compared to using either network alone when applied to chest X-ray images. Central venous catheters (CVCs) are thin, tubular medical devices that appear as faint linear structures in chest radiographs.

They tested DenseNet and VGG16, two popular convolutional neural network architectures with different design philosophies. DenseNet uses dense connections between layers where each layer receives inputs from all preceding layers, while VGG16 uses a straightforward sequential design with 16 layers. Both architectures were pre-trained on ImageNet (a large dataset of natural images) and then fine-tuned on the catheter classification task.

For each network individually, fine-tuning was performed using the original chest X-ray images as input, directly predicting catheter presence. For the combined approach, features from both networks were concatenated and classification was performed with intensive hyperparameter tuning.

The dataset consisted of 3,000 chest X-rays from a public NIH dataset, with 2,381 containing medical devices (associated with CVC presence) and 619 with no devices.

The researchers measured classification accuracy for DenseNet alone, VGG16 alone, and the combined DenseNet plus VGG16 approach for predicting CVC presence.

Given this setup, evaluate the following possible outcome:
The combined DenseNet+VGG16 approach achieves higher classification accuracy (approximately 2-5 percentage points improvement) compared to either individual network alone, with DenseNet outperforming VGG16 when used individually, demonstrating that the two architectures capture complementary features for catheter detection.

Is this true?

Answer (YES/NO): NO